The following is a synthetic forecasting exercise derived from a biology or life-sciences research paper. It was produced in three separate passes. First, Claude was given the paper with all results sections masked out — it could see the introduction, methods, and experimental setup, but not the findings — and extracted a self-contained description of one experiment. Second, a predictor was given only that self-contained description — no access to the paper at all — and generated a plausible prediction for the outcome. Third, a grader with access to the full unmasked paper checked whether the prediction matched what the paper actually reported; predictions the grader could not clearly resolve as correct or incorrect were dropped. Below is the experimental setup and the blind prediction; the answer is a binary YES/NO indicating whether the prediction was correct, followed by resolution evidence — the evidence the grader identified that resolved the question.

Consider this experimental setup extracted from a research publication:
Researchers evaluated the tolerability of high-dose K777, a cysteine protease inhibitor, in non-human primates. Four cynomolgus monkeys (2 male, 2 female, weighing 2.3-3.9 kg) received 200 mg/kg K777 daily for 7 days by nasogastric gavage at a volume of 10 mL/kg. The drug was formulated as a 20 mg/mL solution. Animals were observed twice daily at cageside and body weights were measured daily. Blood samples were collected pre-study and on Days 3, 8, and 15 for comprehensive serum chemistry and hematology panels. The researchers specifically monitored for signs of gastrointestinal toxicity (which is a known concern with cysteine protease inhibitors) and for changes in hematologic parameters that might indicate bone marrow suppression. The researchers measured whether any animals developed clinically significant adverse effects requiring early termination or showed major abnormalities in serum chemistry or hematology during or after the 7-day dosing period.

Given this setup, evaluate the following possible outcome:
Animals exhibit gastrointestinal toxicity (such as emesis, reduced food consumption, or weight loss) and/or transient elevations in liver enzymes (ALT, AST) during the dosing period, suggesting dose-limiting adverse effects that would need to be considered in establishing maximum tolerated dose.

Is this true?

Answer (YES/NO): NO